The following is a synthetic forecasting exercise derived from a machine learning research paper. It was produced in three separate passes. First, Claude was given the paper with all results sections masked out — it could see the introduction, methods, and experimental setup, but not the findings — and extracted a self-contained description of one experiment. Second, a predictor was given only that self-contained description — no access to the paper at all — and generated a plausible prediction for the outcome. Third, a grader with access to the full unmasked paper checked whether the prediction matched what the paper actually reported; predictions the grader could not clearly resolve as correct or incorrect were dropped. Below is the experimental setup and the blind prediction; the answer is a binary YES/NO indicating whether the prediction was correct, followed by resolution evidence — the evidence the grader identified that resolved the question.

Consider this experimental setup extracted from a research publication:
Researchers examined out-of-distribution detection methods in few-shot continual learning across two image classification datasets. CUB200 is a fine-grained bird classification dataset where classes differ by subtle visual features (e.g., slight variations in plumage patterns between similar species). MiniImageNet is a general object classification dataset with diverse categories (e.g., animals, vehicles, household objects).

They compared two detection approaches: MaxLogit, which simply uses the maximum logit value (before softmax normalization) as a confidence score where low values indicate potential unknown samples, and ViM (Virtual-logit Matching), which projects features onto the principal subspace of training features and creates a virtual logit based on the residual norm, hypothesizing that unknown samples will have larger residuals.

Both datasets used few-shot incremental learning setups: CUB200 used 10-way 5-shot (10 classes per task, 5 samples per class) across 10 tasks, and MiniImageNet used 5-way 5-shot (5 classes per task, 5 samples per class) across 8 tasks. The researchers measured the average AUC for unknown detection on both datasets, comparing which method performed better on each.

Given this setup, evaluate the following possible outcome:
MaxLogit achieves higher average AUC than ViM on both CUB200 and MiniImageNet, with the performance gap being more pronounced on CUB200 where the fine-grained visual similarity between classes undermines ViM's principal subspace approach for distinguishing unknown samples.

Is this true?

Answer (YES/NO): NO